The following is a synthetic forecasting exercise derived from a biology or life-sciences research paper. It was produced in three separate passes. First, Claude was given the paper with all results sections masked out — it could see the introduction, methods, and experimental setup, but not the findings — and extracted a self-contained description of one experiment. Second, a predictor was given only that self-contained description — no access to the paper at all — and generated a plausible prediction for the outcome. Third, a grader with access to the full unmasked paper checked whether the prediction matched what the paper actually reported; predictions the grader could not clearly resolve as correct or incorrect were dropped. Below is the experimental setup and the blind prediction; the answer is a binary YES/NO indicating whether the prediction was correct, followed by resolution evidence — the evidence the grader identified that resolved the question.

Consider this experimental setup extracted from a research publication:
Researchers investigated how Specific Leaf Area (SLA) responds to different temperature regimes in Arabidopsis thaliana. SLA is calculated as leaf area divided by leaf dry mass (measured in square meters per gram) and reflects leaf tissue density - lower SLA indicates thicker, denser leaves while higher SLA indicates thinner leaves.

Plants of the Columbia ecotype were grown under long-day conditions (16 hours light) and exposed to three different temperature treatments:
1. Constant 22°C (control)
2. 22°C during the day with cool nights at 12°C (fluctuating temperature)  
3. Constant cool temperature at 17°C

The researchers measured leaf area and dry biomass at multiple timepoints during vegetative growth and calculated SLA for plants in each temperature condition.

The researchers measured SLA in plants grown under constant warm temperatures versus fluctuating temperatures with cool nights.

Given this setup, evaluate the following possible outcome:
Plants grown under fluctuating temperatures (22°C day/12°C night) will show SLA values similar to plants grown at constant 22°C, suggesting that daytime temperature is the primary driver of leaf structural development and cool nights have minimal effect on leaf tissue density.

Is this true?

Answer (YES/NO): NO